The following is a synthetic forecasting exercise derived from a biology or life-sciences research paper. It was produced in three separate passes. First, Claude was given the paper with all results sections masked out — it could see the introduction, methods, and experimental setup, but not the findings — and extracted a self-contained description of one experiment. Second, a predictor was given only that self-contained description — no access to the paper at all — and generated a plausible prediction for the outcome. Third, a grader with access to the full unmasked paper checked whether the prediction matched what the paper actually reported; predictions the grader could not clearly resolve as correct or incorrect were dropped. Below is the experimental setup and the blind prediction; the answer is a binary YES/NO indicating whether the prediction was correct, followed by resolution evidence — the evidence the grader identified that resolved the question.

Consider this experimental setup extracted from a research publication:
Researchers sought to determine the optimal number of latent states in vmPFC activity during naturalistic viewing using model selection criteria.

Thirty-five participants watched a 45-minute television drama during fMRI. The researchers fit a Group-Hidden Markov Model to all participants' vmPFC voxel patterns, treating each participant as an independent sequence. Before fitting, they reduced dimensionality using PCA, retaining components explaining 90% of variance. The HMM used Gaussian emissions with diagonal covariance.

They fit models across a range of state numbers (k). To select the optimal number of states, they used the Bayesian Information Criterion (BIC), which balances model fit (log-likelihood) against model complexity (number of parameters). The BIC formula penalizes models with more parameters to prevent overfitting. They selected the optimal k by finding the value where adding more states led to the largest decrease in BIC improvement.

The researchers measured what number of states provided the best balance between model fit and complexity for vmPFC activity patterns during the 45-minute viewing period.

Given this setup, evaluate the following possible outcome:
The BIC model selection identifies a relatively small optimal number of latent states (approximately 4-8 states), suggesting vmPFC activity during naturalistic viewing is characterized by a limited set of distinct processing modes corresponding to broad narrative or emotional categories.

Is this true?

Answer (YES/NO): YES